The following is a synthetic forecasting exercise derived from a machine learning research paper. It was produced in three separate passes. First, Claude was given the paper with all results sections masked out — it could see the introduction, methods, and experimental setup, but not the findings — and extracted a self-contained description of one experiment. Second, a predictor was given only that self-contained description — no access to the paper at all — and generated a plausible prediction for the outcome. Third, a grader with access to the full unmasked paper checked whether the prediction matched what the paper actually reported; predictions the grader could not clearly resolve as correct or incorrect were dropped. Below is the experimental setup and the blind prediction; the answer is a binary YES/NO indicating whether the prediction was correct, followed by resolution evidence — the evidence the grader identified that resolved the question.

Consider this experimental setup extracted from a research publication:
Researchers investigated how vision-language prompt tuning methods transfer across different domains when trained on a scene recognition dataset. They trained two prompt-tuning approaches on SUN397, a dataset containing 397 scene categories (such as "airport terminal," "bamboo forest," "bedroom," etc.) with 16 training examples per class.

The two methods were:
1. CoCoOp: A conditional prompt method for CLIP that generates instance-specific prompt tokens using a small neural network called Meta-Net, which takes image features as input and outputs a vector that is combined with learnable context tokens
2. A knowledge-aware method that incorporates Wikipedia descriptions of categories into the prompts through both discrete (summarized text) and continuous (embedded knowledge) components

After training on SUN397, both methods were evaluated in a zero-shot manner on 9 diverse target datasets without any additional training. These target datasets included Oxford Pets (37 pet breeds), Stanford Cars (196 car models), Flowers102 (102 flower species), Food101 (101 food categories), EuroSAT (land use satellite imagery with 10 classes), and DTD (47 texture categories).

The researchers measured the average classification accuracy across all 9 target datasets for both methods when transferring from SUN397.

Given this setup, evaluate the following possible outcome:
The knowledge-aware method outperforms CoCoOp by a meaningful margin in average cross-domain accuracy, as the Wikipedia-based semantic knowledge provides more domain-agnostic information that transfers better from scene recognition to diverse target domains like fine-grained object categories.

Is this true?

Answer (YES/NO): NO